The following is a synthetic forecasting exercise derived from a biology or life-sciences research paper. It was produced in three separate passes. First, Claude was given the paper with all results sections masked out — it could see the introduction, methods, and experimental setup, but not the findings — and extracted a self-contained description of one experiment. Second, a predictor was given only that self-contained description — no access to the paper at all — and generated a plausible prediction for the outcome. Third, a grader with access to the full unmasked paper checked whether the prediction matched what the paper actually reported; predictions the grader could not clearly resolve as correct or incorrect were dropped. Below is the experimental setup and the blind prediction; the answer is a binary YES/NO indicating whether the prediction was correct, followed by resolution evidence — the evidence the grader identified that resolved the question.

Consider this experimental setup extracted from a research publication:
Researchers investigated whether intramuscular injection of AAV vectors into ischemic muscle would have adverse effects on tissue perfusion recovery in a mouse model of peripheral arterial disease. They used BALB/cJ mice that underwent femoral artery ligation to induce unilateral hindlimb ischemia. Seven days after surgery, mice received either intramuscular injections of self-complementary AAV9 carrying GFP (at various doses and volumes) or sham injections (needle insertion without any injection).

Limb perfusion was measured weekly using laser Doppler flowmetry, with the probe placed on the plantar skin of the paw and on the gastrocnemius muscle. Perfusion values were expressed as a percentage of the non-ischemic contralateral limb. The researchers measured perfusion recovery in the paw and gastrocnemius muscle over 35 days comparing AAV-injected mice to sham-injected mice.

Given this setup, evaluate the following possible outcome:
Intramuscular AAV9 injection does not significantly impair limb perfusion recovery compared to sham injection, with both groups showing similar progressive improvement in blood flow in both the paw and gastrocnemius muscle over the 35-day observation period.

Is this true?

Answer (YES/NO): YES